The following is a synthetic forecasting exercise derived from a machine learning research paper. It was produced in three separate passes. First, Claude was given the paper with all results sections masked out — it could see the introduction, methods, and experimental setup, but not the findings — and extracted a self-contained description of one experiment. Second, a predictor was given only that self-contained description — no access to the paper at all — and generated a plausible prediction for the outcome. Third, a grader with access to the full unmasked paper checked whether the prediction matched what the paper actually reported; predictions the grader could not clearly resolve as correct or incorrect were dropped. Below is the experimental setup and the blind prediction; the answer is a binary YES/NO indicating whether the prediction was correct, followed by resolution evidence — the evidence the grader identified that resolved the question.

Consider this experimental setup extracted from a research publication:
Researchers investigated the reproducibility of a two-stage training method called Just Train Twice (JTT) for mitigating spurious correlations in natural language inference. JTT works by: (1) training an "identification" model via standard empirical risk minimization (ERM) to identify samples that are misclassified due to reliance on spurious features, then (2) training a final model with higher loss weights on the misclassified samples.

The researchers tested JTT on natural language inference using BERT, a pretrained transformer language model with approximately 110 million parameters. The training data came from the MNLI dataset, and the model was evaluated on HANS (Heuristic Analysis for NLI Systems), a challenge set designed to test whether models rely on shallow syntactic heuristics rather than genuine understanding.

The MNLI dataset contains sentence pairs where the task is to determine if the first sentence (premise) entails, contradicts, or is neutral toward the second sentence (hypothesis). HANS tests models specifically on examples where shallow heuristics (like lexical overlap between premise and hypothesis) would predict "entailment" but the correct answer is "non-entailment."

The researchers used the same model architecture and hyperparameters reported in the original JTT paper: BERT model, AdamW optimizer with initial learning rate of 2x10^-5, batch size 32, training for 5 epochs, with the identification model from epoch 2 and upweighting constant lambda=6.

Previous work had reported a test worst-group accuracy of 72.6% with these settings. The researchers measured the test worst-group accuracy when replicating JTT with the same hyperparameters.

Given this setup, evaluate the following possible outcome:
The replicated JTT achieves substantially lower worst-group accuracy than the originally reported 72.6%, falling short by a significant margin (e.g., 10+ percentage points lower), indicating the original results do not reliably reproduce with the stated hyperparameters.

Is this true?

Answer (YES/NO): NO